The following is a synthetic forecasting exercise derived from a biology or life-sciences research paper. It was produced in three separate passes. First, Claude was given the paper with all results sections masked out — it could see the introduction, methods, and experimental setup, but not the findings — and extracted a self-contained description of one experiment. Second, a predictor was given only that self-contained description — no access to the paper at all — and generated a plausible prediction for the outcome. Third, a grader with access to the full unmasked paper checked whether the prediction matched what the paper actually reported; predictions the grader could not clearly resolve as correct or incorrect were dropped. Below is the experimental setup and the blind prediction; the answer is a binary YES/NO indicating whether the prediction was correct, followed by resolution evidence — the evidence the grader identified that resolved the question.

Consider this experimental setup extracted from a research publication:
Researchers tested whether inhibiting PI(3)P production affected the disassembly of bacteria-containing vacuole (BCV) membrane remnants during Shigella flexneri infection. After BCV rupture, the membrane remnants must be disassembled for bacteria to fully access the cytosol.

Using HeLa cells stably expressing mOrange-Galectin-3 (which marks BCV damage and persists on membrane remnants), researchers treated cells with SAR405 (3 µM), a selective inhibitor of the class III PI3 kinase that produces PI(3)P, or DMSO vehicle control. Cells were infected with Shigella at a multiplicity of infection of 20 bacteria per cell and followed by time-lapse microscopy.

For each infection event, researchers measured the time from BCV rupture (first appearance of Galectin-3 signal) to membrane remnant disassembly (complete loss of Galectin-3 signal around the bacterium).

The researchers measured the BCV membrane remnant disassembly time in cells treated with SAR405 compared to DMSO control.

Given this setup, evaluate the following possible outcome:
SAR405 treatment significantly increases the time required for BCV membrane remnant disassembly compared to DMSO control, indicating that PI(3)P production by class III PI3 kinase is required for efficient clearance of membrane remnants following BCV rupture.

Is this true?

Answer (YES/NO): YES